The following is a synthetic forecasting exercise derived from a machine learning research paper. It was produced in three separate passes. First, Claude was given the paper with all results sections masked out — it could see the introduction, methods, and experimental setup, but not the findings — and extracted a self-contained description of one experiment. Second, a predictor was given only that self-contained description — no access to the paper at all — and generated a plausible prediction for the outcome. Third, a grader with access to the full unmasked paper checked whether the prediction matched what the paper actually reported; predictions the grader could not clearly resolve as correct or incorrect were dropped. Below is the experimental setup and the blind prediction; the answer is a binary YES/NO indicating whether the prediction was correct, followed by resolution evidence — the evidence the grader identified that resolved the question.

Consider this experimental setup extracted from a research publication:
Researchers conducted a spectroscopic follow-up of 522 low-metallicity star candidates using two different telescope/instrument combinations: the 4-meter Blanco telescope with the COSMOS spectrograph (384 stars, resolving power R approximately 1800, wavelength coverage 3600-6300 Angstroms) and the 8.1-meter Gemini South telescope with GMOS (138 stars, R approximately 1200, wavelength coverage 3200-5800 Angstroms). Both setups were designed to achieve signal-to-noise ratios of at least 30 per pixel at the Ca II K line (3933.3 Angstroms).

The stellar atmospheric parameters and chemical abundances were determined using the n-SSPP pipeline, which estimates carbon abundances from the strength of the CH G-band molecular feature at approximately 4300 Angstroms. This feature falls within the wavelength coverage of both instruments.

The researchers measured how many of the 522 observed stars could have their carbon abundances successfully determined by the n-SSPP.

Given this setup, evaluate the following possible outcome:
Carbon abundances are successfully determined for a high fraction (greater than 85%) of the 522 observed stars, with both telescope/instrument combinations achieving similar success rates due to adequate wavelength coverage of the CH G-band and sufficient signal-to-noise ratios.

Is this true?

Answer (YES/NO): NO